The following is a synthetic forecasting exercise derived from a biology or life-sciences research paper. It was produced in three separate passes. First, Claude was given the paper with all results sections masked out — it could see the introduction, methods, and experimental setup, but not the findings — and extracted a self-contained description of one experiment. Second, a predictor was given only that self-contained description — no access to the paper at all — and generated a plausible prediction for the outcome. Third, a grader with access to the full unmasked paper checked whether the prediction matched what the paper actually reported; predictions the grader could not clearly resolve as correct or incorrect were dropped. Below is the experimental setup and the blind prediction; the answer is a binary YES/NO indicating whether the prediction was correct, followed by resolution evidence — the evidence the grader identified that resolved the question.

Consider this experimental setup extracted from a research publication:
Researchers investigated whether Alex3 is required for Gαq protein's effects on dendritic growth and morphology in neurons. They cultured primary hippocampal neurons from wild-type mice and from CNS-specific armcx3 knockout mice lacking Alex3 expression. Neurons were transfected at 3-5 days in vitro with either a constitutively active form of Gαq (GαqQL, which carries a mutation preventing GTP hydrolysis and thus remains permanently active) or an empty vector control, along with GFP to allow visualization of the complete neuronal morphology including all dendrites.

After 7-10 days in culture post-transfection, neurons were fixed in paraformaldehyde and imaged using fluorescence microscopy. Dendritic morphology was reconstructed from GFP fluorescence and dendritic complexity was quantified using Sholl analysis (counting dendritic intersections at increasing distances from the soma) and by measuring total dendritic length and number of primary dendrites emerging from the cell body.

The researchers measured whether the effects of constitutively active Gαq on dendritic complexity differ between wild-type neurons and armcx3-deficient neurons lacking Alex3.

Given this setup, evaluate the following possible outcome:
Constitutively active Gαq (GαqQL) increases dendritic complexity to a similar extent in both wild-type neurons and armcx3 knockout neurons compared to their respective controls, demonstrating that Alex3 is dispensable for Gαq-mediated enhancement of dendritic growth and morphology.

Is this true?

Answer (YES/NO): NO